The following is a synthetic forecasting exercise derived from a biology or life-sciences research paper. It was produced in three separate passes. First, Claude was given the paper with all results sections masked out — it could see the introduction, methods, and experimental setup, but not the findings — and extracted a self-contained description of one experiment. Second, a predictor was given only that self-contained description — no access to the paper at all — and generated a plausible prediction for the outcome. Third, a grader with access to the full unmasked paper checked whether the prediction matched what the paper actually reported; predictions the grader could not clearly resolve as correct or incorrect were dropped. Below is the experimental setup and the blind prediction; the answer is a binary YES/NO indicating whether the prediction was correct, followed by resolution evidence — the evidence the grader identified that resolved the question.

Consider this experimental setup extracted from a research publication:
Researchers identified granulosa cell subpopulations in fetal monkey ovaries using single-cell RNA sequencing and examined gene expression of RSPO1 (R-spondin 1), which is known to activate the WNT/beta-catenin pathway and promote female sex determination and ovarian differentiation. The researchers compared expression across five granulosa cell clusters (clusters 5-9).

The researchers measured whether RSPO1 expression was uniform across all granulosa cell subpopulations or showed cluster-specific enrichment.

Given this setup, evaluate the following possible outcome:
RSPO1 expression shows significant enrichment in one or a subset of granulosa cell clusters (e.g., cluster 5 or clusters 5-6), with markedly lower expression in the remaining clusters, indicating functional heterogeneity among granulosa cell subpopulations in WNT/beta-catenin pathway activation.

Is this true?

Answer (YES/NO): YES